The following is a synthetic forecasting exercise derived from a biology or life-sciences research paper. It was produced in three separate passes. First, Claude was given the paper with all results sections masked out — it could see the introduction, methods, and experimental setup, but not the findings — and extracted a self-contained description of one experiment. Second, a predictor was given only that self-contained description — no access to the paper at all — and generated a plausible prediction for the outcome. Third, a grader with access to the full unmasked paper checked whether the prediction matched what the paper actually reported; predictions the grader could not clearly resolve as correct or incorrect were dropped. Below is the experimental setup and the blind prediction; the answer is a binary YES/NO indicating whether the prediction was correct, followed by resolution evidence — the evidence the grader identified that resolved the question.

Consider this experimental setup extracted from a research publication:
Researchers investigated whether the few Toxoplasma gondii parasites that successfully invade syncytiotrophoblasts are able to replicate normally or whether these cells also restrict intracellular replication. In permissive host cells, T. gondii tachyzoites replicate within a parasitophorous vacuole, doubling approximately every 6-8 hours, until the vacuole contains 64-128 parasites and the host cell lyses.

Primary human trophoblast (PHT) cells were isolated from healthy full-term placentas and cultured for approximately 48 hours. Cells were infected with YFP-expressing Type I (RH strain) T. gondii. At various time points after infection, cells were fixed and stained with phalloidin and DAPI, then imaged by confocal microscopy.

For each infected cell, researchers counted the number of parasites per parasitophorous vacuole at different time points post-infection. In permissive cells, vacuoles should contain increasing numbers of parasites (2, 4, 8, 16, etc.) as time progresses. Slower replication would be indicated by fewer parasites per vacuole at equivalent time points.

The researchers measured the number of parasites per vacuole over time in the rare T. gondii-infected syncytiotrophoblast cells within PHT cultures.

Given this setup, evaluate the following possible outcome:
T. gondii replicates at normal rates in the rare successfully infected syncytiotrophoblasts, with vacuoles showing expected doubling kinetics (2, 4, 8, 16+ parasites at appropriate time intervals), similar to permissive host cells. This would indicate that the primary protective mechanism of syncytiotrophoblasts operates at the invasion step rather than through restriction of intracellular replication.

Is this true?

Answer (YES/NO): NO